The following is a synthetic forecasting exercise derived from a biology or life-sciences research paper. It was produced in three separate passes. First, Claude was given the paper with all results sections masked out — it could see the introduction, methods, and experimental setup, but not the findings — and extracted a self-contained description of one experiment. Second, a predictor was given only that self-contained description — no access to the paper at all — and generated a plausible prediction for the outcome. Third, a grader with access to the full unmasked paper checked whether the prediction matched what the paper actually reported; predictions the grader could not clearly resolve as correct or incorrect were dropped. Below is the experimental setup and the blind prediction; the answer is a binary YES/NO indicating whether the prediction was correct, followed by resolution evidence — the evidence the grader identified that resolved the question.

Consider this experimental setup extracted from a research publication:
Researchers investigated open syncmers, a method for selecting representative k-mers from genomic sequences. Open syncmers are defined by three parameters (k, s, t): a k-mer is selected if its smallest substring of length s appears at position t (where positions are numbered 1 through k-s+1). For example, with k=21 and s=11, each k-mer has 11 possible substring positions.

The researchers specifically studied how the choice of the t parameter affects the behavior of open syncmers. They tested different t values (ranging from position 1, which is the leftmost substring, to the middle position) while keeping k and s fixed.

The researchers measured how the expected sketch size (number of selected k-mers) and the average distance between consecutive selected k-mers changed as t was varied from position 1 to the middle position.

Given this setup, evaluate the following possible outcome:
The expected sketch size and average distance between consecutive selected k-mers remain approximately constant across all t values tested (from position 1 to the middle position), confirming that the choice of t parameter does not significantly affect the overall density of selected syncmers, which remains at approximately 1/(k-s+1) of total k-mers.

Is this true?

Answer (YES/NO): YES